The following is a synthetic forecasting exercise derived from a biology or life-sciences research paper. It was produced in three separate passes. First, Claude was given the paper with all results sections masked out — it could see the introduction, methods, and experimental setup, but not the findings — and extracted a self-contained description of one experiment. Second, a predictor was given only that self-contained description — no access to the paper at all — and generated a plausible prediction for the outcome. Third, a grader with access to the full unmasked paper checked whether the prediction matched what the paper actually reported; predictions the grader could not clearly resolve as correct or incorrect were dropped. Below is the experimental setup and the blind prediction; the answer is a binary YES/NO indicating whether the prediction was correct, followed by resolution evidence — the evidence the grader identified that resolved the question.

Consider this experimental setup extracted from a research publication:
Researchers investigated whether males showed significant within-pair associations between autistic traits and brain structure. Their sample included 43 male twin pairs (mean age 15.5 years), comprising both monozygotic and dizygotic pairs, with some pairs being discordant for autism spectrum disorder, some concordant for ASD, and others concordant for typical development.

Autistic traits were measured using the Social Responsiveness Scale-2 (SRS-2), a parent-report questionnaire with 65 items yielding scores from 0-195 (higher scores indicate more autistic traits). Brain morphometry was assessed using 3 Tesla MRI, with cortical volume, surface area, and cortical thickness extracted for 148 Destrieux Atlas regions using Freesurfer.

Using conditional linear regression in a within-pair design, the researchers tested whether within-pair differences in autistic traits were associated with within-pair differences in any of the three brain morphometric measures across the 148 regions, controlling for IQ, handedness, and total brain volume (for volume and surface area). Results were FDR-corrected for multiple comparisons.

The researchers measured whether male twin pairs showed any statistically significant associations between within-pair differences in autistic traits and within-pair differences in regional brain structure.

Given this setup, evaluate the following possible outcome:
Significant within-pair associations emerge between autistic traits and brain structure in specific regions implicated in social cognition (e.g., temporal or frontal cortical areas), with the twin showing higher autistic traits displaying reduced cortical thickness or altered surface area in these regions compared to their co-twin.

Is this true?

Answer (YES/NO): NO